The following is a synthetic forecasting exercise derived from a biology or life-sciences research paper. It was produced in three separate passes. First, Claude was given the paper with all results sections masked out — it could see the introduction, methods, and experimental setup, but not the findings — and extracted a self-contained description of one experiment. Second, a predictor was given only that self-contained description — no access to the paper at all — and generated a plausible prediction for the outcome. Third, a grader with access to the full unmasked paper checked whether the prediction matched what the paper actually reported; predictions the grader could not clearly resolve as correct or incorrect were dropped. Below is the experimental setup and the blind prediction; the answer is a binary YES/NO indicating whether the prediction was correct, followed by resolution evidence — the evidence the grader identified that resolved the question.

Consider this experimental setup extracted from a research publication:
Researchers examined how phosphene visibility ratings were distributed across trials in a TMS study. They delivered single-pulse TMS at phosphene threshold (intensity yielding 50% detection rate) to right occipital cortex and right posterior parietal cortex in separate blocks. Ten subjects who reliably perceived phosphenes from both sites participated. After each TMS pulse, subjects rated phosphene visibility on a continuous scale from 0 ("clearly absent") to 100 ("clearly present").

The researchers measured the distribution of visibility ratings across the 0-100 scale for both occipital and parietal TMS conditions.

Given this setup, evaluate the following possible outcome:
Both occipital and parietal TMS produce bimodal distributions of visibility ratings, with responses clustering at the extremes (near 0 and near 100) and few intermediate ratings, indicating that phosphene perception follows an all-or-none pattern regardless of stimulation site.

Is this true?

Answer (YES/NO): NO